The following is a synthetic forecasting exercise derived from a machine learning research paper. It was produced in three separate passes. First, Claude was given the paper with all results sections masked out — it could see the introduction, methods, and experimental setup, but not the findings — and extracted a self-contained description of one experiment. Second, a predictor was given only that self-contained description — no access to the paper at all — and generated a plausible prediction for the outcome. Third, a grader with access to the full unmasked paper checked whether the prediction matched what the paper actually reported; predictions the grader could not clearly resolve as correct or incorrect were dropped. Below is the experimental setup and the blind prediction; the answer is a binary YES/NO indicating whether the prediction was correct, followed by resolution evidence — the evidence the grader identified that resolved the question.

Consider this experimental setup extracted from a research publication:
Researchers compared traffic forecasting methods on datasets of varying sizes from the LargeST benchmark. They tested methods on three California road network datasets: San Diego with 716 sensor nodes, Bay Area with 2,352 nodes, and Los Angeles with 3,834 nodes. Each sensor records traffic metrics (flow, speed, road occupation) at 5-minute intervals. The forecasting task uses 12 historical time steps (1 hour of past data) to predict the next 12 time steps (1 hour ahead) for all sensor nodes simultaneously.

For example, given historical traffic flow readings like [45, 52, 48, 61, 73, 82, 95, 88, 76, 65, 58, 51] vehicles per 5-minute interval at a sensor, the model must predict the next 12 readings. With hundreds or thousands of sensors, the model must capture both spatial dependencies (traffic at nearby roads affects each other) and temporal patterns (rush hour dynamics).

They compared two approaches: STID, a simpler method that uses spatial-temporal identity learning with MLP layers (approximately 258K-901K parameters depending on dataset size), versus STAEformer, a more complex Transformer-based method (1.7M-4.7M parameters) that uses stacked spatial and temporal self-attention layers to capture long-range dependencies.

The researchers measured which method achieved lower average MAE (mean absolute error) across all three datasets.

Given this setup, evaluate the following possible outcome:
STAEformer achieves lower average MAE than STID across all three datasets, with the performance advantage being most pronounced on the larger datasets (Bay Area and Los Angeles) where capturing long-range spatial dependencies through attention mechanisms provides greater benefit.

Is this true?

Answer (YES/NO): NO